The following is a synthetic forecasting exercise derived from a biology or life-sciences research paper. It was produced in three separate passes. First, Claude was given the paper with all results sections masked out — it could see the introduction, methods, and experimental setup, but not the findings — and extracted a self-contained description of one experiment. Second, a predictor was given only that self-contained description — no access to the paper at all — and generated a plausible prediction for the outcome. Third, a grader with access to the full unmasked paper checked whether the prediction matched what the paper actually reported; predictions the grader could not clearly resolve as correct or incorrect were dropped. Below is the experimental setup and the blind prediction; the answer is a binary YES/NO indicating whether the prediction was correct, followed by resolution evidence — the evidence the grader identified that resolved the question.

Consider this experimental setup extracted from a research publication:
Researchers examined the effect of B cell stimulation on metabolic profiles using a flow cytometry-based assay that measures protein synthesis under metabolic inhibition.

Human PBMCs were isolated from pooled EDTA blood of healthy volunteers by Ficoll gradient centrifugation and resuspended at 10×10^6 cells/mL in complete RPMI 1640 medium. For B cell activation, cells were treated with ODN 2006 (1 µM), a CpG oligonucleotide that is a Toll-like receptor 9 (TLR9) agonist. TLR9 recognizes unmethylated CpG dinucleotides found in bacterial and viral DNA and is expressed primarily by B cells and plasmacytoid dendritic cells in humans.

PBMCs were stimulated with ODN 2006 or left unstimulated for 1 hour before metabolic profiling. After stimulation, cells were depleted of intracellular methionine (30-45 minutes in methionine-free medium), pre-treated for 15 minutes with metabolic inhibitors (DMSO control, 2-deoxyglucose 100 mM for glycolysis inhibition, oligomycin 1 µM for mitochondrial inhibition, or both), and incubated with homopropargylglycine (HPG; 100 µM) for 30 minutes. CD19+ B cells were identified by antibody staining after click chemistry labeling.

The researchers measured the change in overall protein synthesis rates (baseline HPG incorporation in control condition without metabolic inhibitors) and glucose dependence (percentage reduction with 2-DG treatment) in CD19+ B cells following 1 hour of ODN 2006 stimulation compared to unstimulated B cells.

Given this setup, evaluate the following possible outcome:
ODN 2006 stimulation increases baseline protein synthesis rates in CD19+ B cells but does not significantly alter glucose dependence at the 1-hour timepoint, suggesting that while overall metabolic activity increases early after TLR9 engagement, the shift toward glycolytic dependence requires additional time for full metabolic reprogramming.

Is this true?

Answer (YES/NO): NO